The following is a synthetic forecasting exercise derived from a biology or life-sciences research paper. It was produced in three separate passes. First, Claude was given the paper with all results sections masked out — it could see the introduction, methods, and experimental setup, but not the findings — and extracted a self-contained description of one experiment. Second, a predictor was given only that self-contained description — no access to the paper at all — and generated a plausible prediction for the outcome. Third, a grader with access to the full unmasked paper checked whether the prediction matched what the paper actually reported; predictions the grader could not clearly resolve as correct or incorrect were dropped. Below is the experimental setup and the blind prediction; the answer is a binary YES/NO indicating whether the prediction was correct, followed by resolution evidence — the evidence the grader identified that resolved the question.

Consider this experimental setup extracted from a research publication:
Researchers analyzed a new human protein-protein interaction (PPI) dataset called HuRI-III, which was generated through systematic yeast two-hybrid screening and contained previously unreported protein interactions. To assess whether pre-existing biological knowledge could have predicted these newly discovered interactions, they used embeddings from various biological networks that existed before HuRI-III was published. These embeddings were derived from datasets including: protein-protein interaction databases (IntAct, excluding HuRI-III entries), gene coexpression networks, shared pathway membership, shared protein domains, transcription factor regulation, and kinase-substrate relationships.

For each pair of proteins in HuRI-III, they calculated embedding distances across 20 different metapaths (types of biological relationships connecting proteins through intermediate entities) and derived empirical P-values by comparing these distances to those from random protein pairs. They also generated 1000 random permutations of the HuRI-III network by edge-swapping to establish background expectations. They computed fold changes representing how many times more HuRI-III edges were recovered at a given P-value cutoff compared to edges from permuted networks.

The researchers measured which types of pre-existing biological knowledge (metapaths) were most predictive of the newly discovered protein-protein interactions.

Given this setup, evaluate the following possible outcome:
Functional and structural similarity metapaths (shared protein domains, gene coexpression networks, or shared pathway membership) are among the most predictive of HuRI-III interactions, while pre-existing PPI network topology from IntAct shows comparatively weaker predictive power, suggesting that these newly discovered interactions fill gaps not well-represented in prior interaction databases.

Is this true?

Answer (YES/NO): NO